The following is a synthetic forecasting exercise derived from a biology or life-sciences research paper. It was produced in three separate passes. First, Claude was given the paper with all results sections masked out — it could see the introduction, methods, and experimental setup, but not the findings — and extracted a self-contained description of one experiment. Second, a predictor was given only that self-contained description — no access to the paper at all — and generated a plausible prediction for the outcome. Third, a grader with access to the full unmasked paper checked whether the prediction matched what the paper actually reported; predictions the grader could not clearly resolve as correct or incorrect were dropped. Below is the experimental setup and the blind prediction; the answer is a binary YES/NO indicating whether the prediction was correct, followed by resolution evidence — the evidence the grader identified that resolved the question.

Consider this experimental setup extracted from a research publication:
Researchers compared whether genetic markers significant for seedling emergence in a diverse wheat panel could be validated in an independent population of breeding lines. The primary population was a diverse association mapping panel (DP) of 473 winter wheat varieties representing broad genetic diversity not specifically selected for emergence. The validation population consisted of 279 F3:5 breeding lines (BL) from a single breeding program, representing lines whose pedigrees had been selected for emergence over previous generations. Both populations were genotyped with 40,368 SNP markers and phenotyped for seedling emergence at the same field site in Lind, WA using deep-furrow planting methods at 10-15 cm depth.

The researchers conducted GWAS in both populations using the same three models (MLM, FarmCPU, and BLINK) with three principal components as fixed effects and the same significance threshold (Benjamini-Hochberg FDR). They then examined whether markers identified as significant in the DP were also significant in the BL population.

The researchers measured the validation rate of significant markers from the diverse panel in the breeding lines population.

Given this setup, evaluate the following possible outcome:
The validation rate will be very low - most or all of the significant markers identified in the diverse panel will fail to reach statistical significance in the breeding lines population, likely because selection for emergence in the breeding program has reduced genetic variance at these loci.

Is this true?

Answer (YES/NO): YES